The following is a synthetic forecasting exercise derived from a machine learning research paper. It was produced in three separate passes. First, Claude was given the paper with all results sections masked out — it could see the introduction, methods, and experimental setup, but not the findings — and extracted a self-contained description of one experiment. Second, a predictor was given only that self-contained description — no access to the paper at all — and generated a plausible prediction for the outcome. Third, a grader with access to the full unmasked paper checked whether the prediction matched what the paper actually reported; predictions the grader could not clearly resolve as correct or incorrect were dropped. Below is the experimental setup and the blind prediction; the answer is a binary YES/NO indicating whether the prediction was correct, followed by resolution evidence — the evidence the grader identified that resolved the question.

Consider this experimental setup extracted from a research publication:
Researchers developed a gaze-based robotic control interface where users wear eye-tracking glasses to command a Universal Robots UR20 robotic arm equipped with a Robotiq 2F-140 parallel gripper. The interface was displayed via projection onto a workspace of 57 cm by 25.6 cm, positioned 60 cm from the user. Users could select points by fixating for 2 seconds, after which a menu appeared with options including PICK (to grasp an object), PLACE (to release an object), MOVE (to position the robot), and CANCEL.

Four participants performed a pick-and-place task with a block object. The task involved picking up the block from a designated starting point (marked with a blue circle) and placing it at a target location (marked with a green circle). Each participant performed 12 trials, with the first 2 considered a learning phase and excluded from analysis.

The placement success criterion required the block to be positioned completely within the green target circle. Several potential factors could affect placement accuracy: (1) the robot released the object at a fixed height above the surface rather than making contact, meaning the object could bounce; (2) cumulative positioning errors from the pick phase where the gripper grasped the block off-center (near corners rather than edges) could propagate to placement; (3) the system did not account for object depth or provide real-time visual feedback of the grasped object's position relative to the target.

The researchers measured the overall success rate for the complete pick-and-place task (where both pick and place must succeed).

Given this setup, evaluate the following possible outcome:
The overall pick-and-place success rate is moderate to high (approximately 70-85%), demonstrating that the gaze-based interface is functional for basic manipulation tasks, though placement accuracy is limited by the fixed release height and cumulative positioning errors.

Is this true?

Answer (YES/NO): YES